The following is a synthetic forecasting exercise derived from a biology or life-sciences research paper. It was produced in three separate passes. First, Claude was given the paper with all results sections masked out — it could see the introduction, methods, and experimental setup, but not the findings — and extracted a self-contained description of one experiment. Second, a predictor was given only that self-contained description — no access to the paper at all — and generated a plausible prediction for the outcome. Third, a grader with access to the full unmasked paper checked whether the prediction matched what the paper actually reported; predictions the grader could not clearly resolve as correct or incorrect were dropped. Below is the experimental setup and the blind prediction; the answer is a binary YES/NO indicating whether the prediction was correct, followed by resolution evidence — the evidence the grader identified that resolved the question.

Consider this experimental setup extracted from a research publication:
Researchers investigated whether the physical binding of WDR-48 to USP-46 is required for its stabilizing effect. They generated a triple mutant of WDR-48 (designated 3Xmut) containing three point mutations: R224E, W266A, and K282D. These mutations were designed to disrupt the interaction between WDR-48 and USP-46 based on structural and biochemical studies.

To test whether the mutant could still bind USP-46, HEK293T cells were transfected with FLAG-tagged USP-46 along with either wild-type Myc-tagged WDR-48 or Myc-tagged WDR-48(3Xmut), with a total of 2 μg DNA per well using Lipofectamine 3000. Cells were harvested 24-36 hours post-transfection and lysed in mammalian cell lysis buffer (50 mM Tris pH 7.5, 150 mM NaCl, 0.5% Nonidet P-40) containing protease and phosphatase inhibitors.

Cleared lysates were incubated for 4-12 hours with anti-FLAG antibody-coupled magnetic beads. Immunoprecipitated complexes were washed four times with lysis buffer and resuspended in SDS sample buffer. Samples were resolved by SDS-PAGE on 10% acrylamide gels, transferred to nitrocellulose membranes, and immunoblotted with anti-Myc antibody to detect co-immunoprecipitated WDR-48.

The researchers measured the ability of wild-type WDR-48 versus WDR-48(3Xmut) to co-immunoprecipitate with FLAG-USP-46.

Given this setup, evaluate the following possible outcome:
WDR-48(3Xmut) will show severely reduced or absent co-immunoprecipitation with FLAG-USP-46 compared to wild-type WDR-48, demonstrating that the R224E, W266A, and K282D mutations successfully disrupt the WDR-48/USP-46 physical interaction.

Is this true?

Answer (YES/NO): YES